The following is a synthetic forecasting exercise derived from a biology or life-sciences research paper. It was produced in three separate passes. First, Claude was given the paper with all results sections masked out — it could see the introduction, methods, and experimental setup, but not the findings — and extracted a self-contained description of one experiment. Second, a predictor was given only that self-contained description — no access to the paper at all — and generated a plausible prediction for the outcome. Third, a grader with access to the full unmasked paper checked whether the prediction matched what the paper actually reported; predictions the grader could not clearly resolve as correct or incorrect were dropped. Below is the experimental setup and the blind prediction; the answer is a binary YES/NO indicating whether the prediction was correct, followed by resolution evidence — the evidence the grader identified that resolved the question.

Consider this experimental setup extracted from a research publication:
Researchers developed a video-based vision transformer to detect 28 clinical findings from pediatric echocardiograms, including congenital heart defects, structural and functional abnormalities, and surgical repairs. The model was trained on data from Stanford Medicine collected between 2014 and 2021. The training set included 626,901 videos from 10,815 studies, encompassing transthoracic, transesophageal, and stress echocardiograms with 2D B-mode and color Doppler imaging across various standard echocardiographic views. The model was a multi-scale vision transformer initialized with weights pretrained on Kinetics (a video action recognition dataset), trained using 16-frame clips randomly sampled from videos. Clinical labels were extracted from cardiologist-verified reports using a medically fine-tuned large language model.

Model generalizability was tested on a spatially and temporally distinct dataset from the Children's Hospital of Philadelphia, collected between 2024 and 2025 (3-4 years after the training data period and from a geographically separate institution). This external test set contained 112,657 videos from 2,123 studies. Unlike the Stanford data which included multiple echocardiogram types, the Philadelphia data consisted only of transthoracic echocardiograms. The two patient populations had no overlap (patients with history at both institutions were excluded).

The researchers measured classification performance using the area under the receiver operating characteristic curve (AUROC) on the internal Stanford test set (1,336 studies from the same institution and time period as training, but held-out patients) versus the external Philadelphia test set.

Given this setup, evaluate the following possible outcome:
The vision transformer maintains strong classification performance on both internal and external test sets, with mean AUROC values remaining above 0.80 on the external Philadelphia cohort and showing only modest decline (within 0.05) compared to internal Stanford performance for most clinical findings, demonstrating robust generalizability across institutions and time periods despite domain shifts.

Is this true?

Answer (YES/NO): YES